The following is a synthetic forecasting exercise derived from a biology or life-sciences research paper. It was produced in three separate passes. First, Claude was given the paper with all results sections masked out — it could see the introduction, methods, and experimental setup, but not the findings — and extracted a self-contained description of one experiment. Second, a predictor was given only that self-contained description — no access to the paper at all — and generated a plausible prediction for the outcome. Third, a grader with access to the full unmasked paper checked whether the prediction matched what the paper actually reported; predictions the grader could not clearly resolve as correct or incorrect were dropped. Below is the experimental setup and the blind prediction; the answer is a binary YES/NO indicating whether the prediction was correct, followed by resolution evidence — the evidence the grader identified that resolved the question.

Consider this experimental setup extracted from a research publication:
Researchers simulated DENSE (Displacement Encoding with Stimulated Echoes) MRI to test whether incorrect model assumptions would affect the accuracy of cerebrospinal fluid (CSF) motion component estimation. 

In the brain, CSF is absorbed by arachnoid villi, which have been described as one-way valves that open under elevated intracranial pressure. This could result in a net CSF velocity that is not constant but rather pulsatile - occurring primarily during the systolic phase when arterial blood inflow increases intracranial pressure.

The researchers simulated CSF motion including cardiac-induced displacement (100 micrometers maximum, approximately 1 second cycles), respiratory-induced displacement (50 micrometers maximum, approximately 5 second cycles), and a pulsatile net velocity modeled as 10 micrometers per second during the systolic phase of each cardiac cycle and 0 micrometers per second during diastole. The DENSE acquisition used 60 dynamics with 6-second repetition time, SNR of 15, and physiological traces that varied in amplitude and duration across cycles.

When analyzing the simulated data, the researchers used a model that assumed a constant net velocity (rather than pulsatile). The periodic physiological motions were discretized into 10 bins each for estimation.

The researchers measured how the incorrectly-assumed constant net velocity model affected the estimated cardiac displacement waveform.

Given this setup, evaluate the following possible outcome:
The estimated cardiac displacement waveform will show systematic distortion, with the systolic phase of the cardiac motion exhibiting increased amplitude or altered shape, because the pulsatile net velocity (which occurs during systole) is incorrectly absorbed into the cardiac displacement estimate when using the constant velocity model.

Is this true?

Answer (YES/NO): NO